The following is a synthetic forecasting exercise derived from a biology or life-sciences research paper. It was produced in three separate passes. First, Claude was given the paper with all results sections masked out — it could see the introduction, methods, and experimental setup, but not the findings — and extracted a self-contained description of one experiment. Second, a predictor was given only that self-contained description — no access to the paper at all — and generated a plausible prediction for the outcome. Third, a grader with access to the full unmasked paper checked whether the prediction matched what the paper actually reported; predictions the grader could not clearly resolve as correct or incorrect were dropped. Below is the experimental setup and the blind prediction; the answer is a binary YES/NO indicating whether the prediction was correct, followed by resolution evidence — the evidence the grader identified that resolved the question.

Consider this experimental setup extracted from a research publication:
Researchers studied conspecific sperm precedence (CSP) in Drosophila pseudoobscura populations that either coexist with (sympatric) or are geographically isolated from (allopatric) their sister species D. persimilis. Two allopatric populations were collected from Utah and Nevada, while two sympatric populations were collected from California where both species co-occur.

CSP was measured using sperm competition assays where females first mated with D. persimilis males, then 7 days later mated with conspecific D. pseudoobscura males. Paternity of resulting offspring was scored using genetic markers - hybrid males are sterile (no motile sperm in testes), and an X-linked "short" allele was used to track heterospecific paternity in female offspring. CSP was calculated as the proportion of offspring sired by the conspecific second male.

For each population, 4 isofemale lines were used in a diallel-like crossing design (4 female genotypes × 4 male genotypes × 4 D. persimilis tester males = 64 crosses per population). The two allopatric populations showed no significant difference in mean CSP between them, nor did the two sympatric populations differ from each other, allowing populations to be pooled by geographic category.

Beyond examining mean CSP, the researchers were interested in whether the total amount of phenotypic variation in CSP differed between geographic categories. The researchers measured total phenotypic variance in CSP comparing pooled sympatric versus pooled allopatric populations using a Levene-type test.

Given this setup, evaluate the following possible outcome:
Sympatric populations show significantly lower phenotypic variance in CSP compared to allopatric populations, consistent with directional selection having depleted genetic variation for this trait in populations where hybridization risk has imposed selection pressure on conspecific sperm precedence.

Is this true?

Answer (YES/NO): YES